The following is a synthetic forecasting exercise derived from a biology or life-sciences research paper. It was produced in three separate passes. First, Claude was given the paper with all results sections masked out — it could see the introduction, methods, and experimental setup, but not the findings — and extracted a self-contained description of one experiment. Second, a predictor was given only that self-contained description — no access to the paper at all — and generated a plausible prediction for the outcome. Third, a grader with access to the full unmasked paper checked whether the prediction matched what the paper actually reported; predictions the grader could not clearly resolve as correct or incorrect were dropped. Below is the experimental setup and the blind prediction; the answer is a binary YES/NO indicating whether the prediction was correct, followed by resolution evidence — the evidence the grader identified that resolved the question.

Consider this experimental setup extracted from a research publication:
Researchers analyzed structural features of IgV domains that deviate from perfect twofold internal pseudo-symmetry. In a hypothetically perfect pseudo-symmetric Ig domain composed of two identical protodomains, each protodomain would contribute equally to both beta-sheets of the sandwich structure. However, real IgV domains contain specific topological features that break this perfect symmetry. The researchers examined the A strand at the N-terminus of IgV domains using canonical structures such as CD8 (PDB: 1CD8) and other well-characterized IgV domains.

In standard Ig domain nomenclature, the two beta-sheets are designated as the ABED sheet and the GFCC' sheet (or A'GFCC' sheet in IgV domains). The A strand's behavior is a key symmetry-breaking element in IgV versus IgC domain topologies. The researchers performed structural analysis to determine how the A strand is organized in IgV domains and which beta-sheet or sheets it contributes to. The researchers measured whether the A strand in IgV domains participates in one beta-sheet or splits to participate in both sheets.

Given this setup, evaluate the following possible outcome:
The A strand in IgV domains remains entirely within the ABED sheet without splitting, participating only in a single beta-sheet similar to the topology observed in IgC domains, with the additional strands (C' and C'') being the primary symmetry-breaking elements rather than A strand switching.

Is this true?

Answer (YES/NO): NO